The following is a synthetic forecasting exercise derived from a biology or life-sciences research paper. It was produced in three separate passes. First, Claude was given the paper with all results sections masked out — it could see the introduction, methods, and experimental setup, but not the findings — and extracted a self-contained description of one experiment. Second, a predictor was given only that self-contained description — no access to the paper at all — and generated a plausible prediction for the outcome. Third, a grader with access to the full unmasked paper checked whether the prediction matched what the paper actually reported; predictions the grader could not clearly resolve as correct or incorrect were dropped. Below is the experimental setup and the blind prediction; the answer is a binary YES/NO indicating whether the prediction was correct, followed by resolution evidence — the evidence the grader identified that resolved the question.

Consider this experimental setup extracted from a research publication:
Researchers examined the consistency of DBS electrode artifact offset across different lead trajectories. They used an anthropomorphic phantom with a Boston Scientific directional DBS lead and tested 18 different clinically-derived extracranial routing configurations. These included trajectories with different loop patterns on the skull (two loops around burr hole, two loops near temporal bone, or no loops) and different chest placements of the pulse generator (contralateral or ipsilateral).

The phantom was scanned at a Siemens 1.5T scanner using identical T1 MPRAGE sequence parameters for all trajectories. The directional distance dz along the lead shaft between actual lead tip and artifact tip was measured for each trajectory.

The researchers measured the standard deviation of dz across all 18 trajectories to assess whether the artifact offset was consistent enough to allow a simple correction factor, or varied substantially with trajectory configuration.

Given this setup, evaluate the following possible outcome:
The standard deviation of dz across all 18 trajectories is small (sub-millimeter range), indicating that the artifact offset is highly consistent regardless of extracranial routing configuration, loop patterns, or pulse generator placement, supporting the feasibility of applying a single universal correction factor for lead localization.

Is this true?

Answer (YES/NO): NO